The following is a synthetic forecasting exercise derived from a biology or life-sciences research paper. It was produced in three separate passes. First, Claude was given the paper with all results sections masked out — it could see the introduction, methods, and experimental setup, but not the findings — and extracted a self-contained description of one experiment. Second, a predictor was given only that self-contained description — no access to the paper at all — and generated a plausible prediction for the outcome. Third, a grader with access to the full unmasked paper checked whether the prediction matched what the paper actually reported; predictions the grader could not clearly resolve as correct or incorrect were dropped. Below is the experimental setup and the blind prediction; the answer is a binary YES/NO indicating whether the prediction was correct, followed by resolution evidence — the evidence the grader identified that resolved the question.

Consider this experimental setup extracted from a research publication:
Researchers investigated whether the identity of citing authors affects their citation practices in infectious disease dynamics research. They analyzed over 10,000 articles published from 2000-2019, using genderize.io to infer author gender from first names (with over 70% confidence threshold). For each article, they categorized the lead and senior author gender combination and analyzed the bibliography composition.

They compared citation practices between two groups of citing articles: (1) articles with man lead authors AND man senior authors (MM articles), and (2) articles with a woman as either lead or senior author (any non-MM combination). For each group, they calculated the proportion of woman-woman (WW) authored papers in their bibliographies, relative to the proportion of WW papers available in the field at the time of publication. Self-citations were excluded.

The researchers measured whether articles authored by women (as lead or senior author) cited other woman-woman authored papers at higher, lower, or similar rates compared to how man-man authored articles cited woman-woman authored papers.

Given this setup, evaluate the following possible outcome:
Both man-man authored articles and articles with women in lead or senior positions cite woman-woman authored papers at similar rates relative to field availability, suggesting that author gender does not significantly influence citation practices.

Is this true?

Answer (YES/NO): NO